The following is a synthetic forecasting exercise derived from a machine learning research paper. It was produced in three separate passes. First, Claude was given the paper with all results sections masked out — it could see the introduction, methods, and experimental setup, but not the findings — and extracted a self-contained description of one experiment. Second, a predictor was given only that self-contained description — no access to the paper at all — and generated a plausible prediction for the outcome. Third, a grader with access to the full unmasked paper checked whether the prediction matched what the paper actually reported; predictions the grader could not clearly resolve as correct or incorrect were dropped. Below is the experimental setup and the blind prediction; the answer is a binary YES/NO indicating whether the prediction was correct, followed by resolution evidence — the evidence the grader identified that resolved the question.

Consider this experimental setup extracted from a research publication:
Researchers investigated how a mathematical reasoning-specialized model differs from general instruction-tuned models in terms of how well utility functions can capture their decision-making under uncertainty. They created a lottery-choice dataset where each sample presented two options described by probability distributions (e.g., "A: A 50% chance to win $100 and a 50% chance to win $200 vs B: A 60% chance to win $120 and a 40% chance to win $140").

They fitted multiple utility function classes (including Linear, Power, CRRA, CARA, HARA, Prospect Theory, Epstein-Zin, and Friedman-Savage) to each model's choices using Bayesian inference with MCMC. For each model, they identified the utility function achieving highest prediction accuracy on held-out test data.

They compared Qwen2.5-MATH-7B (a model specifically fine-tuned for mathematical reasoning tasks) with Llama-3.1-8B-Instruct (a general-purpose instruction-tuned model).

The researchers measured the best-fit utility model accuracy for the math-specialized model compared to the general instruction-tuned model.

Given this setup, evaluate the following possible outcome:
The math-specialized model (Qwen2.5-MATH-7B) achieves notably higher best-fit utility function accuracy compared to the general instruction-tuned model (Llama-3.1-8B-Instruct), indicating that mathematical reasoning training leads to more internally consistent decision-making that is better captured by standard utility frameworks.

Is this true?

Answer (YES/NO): NO